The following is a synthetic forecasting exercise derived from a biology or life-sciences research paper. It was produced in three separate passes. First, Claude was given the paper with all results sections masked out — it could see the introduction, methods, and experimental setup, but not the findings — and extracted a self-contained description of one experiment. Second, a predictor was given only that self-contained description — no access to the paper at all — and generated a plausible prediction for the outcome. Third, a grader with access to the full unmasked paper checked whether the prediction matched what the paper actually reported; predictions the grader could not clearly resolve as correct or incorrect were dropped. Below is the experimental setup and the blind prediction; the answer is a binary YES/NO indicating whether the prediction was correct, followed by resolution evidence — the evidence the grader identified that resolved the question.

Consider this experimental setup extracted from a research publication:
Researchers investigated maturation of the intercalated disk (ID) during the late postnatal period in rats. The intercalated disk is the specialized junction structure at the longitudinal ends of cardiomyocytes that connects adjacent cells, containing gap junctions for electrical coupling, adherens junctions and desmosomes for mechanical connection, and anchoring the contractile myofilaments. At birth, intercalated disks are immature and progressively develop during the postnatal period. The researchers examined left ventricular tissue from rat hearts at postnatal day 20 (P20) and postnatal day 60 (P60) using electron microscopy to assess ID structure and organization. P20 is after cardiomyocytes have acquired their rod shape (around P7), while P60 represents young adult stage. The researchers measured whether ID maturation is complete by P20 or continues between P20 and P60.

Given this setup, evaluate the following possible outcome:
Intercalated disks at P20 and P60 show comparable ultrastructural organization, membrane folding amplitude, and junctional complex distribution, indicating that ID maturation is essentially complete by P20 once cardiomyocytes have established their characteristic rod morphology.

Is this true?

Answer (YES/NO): NO